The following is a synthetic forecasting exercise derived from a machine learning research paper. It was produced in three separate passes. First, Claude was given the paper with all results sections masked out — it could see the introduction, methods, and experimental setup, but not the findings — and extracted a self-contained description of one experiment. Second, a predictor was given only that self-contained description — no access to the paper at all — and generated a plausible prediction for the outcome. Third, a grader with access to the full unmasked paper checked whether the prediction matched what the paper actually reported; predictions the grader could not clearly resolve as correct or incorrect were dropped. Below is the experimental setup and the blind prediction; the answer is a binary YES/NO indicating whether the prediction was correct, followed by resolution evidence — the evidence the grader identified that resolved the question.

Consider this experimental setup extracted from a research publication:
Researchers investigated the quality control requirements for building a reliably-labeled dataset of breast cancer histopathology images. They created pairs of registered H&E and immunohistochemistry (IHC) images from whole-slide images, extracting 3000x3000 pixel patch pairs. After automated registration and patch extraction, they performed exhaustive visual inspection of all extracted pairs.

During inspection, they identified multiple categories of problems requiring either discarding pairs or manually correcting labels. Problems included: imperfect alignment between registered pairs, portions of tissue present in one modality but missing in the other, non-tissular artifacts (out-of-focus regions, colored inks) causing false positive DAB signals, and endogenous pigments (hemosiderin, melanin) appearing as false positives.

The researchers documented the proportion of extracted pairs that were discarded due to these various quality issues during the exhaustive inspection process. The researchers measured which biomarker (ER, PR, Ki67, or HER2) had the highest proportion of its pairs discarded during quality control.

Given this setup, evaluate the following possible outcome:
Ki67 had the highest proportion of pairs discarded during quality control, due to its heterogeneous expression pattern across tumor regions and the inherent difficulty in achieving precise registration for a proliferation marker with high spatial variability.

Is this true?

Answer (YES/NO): NO